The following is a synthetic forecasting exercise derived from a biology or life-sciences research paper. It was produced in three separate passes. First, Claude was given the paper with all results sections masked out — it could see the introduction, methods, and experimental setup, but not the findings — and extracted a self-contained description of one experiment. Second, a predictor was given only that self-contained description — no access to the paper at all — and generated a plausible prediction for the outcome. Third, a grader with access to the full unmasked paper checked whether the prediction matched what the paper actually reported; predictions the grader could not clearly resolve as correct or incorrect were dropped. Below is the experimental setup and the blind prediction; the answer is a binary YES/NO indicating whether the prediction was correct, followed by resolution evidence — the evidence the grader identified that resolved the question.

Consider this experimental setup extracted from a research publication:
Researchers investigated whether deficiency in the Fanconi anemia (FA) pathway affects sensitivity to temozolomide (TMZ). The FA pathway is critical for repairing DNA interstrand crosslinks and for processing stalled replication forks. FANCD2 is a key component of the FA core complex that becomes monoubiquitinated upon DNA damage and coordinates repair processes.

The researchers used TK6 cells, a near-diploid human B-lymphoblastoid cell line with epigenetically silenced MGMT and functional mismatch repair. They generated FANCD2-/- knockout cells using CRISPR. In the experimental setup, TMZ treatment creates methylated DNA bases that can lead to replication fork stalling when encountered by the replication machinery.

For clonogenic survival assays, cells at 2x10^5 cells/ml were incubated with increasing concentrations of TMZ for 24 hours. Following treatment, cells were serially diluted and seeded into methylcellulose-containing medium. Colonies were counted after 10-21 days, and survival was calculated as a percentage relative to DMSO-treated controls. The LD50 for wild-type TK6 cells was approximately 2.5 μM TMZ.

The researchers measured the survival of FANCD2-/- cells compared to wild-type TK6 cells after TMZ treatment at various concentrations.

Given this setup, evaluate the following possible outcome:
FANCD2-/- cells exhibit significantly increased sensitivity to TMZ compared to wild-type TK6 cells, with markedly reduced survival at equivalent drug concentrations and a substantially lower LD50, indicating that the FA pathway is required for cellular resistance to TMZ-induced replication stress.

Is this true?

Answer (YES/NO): YES